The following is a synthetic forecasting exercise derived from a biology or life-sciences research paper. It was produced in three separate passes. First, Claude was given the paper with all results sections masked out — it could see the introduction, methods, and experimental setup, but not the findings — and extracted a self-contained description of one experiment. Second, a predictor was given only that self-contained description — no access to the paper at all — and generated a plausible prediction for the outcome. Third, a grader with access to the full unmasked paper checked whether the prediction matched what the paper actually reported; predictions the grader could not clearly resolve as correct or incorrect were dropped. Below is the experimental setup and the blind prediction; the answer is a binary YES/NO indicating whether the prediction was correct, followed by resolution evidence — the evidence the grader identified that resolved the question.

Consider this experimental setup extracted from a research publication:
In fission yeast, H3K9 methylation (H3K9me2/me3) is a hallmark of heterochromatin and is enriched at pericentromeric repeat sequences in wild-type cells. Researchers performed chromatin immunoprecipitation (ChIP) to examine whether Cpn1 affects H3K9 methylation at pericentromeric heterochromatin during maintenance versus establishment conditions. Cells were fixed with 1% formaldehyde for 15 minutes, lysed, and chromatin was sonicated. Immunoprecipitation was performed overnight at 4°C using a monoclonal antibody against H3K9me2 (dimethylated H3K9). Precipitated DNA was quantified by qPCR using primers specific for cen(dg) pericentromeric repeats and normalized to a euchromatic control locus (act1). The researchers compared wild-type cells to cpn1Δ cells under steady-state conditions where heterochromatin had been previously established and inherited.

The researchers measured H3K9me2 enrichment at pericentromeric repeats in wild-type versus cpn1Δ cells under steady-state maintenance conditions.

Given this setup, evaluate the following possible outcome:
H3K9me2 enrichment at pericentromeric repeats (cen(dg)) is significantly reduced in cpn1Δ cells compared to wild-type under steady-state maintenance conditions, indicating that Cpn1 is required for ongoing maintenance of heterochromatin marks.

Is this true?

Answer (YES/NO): NO